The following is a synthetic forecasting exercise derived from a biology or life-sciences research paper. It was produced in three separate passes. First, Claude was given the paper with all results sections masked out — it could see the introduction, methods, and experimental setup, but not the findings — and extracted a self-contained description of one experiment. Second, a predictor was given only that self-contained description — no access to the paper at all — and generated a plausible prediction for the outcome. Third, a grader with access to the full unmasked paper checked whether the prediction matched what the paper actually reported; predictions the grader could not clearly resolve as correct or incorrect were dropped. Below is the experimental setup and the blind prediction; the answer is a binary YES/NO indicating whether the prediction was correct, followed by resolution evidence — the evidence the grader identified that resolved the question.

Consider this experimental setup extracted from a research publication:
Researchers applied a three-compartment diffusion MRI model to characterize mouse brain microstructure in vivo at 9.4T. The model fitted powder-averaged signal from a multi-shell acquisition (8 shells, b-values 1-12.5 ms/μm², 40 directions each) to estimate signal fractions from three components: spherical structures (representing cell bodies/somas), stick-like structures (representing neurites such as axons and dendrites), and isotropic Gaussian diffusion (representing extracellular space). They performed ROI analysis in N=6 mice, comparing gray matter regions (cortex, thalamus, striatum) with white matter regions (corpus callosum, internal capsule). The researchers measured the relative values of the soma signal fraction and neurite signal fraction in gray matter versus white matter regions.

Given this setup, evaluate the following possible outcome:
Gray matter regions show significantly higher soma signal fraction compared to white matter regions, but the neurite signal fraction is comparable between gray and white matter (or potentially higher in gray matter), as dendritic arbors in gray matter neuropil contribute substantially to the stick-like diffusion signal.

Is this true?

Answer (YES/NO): NO